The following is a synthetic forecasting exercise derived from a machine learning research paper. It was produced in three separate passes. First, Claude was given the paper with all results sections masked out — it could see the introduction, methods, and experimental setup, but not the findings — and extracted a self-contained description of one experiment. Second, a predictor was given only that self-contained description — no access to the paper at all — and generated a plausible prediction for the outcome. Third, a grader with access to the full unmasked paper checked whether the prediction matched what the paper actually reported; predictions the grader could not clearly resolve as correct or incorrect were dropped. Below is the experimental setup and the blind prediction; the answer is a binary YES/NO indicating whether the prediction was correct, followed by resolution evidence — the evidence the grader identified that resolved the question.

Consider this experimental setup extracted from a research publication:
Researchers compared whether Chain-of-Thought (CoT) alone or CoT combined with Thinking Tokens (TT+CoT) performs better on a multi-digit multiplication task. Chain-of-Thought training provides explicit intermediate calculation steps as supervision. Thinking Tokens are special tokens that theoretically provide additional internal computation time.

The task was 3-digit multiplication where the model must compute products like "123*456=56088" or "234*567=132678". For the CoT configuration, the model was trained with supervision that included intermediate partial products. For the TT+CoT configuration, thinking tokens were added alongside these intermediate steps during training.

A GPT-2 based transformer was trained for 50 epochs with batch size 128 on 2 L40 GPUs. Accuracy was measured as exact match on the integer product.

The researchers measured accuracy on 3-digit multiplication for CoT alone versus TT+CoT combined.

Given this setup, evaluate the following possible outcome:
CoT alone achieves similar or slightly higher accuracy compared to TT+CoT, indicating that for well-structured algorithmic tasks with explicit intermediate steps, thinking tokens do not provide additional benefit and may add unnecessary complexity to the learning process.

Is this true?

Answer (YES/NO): NO